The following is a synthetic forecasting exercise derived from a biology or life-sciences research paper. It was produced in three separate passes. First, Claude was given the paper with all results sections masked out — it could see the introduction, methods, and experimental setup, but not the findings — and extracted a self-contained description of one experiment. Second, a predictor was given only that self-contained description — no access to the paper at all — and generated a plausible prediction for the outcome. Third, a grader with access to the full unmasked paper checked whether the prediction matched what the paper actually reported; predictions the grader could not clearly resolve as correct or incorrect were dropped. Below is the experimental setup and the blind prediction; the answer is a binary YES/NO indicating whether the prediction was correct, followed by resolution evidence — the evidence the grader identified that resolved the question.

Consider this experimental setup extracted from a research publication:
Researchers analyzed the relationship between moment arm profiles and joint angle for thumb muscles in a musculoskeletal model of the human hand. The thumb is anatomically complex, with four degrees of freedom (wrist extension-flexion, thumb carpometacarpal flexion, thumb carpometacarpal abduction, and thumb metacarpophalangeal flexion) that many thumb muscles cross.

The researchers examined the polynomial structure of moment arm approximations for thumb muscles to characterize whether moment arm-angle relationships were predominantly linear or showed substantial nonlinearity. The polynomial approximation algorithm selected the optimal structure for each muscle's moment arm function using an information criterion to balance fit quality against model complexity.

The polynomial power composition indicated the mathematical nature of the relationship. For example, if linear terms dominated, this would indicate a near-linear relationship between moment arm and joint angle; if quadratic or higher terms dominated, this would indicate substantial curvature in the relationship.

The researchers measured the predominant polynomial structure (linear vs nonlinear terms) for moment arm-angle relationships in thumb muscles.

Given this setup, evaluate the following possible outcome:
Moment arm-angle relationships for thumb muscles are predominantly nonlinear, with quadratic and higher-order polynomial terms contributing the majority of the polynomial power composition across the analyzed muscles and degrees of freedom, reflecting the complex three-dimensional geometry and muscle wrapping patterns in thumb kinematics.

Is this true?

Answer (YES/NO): NO